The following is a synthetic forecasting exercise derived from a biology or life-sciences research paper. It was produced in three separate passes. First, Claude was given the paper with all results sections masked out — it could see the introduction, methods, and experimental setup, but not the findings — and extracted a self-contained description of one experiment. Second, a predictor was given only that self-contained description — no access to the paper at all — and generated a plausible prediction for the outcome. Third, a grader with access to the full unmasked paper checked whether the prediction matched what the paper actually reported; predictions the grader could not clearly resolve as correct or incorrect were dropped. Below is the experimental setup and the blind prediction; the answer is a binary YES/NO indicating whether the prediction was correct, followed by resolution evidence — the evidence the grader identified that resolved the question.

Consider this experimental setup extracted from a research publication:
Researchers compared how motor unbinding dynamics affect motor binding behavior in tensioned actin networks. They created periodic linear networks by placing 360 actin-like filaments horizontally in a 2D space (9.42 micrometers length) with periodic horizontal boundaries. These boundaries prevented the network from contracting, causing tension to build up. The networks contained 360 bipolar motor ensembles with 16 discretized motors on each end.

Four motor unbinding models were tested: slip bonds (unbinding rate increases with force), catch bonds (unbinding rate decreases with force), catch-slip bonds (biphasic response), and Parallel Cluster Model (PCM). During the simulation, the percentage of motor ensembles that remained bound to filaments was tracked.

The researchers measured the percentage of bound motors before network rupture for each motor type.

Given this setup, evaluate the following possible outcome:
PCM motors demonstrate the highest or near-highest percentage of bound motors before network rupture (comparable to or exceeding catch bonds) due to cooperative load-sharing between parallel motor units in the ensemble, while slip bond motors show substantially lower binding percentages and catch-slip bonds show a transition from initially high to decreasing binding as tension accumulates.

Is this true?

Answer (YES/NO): NO